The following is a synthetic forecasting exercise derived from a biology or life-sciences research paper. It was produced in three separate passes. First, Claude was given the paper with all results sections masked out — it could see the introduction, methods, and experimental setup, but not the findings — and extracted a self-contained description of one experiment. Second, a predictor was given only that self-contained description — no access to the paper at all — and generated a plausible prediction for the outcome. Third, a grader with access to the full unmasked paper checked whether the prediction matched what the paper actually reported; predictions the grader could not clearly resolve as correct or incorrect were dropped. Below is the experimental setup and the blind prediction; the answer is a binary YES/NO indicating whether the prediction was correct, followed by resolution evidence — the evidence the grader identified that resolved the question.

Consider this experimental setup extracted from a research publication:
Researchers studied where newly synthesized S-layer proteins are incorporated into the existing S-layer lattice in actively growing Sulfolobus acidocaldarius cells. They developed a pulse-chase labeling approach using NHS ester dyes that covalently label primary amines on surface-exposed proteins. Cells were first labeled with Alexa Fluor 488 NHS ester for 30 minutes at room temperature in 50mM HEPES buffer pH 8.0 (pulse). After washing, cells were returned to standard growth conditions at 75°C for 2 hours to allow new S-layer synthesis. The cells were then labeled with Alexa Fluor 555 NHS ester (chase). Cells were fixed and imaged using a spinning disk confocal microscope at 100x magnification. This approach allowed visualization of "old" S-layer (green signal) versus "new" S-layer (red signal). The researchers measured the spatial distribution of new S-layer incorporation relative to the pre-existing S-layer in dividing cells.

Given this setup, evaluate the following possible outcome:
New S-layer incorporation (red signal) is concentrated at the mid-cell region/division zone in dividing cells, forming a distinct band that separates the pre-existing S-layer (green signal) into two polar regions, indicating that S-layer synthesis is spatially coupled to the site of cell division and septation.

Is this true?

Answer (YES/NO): NO